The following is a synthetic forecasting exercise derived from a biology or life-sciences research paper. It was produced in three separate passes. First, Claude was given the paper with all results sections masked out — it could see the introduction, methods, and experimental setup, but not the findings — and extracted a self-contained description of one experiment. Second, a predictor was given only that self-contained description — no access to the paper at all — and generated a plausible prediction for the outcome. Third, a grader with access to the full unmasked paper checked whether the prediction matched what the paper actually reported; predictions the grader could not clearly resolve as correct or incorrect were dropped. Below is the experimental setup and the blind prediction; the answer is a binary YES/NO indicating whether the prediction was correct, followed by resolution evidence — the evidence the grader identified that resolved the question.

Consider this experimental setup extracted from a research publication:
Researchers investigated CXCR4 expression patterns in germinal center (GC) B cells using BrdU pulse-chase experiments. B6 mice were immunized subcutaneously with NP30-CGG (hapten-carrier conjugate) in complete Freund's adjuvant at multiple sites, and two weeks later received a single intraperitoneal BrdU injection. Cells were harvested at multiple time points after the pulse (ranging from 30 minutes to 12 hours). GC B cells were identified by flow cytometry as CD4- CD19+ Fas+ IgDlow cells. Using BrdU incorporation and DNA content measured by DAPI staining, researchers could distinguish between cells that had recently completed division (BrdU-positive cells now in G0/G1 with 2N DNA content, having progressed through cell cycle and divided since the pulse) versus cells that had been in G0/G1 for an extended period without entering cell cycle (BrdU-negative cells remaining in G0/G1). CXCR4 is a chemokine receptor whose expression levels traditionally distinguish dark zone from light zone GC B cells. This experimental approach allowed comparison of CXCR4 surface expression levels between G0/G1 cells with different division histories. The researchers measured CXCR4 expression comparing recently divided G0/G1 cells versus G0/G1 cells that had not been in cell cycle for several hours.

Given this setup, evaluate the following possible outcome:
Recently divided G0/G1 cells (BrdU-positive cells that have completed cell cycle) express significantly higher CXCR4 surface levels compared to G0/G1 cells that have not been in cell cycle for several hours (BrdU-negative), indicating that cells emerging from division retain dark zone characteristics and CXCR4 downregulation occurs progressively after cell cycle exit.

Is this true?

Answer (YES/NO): YES